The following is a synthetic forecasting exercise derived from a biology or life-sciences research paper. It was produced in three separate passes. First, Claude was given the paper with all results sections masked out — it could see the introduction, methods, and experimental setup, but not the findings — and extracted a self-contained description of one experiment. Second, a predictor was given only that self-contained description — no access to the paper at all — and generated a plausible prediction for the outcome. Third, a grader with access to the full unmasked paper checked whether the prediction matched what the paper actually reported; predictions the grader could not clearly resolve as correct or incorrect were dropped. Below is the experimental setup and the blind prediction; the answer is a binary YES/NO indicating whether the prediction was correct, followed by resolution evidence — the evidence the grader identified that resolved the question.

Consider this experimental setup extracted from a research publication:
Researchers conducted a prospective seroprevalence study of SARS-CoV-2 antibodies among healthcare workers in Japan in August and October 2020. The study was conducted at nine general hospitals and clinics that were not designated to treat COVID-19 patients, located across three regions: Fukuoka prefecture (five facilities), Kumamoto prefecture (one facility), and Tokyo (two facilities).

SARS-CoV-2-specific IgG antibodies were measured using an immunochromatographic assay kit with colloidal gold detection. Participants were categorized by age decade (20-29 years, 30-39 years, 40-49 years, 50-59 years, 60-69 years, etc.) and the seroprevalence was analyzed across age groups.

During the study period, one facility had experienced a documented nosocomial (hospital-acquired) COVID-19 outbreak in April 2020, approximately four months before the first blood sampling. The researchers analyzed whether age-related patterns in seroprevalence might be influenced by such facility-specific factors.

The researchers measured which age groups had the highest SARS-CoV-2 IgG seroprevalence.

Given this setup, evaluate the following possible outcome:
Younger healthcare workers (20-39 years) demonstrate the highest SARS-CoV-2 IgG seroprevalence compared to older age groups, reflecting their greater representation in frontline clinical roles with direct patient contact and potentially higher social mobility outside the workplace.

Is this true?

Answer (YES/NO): NO